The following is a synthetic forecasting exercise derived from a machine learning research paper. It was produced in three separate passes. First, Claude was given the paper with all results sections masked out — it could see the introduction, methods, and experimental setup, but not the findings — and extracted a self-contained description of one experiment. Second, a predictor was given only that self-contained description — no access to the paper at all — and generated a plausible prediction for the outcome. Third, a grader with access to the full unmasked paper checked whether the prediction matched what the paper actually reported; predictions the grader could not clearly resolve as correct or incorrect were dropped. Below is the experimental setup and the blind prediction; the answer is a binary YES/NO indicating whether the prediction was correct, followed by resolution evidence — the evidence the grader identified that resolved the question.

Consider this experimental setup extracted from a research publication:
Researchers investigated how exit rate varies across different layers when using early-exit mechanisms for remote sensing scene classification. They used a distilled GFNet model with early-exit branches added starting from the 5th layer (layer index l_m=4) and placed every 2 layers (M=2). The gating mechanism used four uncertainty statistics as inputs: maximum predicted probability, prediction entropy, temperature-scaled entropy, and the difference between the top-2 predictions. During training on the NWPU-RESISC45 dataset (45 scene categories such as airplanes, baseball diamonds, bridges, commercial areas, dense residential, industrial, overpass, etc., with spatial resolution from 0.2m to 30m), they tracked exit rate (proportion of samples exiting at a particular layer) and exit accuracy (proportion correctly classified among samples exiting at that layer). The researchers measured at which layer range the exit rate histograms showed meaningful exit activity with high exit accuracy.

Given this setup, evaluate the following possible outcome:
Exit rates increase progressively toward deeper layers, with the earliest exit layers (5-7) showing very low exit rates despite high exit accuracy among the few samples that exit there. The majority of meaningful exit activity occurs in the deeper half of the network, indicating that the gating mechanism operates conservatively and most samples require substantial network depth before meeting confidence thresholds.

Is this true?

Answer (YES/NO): NO